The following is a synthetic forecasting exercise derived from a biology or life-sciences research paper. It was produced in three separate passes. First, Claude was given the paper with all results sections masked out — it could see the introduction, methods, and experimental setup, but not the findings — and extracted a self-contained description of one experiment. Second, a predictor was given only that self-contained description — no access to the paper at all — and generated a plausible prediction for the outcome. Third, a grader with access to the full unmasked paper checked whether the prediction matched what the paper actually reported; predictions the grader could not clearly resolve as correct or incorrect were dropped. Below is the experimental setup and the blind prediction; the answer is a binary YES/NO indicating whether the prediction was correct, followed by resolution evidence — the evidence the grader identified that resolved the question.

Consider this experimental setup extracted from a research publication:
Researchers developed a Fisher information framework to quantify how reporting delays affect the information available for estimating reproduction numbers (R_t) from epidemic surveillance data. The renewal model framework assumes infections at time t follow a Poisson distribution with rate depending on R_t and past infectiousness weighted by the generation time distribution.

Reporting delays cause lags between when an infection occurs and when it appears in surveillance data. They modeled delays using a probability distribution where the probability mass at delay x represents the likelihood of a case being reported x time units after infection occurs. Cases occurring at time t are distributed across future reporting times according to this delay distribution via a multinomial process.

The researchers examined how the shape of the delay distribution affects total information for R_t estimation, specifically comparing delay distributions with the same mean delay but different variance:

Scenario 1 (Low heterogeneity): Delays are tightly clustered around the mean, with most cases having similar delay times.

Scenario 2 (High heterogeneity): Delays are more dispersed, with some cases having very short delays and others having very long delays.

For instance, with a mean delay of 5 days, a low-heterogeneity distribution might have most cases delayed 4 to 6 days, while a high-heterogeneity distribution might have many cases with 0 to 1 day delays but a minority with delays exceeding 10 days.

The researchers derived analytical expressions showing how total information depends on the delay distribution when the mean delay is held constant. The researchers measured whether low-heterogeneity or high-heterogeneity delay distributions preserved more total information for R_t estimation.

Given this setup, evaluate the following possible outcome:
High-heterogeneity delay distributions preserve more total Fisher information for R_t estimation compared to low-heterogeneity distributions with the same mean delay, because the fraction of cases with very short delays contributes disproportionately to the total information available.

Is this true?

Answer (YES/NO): YES